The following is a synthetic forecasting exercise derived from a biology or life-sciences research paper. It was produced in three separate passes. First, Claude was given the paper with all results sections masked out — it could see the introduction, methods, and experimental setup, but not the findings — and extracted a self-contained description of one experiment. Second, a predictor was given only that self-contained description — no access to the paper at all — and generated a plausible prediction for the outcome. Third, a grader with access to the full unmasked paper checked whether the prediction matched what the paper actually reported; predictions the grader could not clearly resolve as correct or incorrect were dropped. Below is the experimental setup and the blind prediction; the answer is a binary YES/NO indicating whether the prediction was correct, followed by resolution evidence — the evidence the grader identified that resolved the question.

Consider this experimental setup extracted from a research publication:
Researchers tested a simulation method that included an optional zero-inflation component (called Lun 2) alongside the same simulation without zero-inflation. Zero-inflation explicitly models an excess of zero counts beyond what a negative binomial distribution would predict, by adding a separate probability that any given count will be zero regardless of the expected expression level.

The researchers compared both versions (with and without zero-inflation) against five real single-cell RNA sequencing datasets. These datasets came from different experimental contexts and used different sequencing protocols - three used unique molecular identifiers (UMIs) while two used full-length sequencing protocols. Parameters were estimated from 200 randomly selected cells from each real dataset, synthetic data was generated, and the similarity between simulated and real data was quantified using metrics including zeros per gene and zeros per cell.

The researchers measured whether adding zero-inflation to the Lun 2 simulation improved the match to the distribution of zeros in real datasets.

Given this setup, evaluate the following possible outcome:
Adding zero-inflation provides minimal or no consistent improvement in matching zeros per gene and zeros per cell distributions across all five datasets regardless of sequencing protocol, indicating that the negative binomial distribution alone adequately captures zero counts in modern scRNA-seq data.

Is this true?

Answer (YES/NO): YES